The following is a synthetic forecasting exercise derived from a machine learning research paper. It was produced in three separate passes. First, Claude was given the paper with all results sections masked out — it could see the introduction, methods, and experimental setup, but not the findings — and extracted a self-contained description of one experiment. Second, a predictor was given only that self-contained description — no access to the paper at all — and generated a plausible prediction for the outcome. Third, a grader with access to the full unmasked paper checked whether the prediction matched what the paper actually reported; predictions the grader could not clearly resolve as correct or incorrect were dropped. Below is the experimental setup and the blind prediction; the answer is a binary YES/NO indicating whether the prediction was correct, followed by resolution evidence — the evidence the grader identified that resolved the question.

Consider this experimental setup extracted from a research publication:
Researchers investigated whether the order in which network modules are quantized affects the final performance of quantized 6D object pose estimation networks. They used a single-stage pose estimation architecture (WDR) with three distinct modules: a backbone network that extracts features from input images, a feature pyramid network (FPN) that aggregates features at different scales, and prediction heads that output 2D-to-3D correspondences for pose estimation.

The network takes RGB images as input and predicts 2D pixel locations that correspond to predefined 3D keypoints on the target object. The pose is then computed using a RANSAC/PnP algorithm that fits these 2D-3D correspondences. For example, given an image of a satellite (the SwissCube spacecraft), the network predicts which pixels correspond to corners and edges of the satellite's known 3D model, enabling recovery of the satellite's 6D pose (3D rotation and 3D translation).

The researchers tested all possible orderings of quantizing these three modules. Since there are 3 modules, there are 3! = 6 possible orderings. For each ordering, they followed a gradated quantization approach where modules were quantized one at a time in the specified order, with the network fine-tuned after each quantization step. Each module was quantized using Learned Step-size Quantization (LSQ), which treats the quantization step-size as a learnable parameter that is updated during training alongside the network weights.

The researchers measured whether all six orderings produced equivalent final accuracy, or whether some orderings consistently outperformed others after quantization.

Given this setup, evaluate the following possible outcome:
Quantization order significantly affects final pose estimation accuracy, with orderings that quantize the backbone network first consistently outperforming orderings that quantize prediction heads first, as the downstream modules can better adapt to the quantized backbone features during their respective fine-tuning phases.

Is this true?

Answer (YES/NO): NO